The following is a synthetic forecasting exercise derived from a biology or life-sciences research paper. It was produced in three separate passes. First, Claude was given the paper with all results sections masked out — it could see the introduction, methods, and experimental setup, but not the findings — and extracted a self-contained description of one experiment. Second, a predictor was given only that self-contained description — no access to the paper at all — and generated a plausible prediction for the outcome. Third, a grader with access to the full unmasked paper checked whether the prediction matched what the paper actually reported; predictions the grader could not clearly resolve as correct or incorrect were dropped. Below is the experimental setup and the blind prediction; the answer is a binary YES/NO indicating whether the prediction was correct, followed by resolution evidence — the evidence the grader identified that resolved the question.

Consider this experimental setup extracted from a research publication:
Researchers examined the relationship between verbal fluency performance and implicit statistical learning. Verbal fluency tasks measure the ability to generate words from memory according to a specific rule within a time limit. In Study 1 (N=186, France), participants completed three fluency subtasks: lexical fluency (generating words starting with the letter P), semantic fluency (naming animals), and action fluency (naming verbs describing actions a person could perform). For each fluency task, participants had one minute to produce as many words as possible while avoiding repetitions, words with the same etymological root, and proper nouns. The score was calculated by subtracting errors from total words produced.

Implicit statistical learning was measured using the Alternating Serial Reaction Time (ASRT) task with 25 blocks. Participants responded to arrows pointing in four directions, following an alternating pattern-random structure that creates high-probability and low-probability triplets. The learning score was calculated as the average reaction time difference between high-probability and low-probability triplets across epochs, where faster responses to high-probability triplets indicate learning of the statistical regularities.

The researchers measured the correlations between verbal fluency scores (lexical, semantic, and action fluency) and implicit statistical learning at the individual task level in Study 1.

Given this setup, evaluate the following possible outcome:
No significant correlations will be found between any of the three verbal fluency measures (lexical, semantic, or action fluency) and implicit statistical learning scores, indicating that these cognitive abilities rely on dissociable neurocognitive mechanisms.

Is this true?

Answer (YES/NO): NO